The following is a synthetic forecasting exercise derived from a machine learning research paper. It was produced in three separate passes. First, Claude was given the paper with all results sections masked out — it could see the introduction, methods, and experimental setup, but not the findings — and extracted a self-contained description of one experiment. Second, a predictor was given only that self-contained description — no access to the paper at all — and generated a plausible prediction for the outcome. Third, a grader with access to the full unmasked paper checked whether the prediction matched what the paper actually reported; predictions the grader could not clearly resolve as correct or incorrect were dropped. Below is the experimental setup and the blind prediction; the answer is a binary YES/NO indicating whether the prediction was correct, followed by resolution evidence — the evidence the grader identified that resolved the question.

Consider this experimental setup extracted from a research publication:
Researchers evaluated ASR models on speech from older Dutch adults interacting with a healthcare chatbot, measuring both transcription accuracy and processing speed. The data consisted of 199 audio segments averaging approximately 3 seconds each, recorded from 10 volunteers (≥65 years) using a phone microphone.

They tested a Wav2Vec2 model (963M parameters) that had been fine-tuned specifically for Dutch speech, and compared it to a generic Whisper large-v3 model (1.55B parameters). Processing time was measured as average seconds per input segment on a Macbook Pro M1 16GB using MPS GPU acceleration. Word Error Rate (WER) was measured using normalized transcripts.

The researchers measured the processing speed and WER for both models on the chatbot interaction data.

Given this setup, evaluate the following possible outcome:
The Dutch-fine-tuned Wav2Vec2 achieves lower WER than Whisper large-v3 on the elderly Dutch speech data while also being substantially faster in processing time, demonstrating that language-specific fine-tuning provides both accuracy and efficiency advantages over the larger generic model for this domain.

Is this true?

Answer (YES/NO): NO